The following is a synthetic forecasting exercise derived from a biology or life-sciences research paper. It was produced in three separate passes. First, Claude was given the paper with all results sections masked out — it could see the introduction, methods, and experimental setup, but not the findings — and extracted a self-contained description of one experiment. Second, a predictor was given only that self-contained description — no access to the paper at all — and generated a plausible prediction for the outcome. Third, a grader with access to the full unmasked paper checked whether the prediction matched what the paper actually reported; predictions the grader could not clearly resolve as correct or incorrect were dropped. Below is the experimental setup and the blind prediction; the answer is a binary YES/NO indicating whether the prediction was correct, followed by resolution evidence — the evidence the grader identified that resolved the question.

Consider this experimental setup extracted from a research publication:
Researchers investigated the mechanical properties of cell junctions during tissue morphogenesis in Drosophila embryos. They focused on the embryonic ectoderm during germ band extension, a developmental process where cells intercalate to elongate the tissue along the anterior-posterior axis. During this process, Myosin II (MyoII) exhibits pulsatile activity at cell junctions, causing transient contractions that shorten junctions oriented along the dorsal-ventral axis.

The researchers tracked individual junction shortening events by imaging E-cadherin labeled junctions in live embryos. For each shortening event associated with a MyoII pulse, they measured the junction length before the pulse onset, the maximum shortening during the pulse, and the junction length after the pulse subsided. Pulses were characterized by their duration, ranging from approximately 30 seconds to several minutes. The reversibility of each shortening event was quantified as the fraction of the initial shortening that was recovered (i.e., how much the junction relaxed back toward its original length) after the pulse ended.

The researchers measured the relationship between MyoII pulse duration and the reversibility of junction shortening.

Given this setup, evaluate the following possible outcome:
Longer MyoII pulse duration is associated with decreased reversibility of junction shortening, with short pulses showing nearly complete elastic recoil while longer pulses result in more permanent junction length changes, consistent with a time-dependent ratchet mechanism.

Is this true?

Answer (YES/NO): YES